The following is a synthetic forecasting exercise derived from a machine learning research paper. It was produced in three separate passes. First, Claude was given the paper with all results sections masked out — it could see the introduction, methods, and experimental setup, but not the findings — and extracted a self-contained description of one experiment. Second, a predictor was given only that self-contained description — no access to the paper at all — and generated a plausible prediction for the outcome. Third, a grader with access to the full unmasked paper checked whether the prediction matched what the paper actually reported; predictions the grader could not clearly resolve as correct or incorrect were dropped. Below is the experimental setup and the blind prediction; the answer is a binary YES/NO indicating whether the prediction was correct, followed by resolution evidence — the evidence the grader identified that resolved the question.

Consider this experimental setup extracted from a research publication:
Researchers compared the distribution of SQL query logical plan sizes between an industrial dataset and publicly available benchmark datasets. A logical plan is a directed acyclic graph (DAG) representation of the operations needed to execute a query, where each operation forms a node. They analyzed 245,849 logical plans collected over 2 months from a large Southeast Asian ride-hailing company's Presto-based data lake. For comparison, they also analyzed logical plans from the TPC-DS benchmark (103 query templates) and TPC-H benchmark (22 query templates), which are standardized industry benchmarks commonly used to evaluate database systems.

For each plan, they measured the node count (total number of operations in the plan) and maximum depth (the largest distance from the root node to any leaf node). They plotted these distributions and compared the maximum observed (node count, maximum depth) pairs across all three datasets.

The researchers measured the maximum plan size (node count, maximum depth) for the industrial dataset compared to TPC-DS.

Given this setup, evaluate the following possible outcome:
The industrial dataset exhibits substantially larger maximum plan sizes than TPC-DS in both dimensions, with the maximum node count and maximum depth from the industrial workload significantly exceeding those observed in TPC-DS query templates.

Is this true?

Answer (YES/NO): YES